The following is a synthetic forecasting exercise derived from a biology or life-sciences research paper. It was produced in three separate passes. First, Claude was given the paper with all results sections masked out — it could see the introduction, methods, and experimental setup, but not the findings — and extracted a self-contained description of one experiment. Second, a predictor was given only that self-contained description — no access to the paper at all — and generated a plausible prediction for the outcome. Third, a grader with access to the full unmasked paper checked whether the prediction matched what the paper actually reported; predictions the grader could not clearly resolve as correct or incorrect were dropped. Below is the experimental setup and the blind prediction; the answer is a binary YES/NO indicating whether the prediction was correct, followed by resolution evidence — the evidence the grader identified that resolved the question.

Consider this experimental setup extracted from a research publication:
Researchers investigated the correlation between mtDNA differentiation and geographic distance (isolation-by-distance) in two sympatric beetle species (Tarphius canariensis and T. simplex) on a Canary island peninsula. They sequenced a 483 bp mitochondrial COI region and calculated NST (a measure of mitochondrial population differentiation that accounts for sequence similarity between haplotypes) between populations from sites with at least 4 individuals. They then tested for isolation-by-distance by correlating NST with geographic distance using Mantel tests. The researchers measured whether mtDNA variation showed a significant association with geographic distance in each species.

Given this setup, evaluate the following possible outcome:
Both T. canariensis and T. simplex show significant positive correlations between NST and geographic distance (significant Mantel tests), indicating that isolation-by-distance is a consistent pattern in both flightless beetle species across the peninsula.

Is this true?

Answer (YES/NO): NO